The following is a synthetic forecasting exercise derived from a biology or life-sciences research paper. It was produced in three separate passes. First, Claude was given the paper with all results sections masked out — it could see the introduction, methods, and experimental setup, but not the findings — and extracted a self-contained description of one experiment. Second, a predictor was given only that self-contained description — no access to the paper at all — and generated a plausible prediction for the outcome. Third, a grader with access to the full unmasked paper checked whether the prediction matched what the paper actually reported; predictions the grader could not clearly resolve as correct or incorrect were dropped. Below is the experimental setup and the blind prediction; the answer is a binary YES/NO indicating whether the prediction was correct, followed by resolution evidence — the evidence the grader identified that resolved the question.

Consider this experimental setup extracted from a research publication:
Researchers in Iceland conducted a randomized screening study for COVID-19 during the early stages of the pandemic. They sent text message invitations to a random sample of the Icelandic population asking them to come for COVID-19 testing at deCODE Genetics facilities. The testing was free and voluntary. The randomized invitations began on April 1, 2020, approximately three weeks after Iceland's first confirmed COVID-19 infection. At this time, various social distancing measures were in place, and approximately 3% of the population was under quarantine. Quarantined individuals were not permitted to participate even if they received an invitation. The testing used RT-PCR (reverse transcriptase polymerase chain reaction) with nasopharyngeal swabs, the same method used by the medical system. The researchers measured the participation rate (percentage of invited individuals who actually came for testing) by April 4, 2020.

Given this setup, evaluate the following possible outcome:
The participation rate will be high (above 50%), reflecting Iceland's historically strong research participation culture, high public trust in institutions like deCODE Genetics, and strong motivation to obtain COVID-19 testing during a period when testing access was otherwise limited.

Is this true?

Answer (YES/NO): NO